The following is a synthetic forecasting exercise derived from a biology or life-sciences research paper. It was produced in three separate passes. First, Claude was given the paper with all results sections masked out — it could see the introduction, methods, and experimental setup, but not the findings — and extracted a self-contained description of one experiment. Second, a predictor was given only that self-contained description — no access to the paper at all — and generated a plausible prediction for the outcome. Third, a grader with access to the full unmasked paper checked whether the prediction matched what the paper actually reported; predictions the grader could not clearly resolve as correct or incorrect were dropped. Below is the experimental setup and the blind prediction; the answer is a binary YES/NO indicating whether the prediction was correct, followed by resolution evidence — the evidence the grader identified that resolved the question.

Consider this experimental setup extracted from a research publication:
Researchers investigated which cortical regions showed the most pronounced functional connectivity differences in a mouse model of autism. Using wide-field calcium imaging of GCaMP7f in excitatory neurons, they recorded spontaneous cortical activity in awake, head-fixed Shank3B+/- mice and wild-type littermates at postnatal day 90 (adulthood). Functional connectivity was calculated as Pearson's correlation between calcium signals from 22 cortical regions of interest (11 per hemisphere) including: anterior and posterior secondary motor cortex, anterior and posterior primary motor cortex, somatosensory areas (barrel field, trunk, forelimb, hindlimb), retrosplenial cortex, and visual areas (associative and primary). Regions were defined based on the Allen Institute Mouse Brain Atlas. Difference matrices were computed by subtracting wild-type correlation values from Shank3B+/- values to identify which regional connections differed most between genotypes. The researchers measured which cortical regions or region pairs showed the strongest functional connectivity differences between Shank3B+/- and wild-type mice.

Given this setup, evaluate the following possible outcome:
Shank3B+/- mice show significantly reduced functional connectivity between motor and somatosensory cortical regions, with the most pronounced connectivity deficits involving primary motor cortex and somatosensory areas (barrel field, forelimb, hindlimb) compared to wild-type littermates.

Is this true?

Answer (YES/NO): NO